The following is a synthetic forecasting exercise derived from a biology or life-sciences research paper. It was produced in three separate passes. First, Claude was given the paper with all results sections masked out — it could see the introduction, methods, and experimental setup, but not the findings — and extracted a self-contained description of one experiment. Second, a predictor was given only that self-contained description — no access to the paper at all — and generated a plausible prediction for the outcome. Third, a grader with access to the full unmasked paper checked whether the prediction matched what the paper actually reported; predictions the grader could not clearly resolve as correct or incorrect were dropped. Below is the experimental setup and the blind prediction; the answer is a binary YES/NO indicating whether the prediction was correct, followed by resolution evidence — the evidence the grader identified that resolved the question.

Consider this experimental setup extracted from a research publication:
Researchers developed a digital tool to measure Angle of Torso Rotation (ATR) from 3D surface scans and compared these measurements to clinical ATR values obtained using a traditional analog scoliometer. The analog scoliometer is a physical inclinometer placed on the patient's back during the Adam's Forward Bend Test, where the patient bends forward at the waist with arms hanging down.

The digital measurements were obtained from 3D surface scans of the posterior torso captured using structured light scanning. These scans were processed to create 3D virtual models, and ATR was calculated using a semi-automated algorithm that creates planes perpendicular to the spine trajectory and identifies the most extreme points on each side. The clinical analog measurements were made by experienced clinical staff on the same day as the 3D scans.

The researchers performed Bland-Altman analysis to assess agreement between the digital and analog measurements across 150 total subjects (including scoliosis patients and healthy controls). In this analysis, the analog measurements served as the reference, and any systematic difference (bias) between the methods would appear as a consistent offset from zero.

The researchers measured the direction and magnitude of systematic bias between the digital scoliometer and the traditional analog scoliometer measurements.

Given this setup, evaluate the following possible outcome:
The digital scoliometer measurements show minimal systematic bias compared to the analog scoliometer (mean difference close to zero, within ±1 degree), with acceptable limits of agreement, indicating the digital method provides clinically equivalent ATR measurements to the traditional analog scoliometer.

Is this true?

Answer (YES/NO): YES